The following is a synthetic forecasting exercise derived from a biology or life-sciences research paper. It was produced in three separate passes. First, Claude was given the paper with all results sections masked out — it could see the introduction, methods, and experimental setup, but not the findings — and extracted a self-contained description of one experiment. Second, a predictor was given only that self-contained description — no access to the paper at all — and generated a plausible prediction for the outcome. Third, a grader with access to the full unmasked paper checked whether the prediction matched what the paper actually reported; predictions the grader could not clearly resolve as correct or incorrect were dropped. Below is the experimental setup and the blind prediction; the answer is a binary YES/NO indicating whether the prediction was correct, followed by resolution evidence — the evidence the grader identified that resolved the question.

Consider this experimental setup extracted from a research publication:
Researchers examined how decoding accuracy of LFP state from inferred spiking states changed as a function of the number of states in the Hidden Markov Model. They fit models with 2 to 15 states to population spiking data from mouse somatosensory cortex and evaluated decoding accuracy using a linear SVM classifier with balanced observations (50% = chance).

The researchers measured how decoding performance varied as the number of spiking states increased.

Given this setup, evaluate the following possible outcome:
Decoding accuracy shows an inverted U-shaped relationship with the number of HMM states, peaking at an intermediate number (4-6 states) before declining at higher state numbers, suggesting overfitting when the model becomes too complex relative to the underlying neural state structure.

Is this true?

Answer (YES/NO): NO